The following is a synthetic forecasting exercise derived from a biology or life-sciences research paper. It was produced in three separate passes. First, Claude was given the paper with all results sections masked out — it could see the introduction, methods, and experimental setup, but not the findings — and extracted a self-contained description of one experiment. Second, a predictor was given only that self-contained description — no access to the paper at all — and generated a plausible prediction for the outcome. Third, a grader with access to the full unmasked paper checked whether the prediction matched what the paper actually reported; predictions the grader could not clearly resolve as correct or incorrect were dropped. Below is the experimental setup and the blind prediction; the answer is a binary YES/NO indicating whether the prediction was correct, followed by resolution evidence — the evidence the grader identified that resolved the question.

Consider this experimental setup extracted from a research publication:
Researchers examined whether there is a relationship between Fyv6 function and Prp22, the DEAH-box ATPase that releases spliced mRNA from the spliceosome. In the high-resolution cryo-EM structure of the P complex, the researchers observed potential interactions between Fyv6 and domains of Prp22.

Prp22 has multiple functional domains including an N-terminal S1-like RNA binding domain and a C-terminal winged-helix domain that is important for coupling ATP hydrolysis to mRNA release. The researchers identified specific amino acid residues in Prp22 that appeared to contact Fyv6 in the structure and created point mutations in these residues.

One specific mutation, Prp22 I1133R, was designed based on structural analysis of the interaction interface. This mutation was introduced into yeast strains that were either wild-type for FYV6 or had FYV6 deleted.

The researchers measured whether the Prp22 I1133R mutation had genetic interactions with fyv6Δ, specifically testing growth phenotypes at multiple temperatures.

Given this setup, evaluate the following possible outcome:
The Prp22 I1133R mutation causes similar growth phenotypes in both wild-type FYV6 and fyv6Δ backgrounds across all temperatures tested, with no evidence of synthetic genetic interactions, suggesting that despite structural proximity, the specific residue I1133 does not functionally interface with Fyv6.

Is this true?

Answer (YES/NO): NO